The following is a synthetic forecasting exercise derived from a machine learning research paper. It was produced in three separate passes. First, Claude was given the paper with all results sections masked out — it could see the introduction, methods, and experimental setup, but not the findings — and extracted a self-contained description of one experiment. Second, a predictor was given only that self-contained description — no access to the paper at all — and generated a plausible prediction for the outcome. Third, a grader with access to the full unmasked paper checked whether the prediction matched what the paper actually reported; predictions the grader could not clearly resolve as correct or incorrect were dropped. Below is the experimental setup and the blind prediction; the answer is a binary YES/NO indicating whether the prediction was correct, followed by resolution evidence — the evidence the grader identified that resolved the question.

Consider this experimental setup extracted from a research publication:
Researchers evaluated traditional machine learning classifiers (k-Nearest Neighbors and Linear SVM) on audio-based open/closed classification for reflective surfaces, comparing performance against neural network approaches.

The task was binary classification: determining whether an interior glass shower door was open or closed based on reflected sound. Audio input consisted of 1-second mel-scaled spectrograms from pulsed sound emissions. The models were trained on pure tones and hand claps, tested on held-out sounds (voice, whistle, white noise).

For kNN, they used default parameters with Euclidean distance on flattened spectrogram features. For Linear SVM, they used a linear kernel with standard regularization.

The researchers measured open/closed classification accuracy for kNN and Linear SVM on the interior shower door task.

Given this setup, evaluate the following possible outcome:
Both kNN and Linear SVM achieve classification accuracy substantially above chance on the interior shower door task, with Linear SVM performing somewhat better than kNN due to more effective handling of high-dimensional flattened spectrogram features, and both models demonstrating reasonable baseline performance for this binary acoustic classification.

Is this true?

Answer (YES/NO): NO